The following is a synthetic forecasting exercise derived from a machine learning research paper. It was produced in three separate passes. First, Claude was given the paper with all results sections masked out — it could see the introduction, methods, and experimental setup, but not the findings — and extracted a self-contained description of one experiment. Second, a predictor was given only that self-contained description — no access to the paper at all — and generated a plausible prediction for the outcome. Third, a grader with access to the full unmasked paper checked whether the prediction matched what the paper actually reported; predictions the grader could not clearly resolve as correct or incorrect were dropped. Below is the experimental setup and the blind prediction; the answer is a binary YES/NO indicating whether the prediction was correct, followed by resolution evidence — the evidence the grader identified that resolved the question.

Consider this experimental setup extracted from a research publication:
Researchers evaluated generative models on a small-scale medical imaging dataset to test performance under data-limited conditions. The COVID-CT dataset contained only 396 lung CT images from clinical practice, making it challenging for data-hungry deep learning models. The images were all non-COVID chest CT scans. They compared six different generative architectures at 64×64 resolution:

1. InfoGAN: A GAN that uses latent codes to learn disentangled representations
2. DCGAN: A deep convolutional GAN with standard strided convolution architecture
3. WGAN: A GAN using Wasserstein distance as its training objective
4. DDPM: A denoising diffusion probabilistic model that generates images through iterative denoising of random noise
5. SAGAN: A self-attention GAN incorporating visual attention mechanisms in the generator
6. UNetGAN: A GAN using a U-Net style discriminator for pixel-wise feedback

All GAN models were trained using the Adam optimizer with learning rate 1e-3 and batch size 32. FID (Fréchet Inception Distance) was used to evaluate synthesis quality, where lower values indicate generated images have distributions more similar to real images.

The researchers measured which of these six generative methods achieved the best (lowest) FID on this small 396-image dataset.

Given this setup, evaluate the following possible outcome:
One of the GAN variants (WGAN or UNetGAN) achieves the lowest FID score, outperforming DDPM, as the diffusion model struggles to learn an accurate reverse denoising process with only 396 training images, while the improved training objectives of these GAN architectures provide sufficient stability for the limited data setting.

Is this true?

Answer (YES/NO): NO